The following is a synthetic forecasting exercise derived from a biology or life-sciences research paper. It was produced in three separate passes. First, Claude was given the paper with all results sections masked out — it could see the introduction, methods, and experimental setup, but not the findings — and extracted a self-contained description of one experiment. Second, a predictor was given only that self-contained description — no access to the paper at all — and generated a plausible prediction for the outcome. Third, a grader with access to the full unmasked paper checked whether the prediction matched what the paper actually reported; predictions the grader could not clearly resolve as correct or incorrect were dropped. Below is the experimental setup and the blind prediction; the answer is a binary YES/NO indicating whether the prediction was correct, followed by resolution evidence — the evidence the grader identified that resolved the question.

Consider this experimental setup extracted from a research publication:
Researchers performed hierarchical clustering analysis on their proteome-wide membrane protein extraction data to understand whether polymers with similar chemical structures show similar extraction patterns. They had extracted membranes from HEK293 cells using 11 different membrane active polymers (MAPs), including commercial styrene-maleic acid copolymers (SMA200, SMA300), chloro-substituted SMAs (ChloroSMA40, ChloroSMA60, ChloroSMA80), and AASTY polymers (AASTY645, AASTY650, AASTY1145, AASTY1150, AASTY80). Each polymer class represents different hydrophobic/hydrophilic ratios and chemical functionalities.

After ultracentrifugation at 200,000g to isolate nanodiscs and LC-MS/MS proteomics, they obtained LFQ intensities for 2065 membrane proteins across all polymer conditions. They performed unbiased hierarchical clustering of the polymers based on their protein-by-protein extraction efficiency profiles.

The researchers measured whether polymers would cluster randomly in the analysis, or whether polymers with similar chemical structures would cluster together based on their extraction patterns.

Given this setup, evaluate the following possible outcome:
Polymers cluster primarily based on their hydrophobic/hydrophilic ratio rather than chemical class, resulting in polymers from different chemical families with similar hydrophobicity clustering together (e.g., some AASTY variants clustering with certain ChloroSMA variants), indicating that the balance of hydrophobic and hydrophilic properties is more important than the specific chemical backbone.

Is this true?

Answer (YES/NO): NO